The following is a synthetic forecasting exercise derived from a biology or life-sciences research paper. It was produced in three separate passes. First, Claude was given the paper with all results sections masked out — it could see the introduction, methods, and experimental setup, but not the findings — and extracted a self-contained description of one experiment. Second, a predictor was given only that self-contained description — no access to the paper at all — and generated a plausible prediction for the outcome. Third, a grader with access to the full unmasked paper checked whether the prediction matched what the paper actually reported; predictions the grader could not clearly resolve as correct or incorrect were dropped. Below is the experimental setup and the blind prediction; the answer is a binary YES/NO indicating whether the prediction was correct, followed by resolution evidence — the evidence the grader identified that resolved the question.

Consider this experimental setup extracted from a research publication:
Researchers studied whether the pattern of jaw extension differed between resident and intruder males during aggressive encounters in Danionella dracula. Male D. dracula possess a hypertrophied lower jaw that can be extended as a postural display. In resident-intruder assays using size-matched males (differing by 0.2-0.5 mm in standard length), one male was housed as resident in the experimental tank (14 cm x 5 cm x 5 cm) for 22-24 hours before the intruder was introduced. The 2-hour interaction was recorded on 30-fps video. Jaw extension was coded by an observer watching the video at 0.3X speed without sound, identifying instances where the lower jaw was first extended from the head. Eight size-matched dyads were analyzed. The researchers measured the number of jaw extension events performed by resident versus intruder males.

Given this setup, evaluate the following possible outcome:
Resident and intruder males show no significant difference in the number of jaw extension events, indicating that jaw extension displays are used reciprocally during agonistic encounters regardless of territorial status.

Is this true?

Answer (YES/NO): NO